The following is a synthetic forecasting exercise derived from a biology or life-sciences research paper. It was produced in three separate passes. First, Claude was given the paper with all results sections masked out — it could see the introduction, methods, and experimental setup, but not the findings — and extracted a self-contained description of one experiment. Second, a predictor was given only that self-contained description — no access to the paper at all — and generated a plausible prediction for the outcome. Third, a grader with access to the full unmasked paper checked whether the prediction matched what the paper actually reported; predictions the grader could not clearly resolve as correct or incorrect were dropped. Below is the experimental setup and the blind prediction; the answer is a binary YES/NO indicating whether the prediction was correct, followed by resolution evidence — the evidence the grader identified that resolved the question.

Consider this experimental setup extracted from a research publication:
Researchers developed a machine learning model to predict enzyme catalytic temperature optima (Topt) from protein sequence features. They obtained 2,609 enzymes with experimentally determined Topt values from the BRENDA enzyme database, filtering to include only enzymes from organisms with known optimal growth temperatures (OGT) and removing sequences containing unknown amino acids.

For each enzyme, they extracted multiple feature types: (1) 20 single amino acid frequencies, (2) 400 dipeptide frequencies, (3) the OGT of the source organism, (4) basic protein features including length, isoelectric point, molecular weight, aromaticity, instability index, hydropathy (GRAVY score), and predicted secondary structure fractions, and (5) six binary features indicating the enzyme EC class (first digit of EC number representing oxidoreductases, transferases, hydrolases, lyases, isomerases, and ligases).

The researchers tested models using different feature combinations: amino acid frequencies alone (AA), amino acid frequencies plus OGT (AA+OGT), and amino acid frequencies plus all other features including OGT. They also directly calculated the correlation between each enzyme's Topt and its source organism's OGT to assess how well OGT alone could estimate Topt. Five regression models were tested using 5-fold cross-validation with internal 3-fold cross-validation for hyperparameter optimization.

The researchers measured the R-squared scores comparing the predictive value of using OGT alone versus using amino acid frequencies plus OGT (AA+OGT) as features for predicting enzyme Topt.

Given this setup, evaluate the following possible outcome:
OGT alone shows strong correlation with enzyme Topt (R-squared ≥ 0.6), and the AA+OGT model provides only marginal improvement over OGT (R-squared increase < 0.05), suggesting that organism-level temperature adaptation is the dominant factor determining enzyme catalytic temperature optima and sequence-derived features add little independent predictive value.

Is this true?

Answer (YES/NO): NO